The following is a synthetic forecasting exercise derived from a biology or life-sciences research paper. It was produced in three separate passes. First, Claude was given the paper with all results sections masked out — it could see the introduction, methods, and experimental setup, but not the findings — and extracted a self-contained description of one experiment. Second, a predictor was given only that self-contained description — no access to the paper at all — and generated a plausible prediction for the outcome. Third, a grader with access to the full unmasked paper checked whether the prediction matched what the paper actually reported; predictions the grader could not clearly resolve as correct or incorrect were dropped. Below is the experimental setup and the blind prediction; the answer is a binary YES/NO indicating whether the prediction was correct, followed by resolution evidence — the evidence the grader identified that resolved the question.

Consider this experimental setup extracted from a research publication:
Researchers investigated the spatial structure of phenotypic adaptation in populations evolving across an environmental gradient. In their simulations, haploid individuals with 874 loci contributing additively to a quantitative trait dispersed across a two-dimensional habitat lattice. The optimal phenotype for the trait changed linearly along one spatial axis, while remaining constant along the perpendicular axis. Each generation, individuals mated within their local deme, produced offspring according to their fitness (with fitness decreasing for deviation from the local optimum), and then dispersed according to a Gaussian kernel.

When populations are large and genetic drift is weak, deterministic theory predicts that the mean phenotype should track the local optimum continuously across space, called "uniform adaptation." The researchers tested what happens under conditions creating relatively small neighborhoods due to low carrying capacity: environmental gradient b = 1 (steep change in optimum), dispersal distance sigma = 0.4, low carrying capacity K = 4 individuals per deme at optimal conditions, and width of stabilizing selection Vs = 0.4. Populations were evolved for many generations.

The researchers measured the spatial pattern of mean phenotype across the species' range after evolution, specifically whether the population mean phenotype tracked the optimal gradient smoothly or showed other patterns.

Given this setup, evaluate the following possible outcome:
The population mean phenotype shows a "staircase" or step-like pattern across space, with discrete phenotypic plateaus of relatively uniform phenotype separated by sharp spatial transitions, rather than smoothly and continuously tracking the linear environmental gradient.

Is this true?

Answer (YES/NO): YES